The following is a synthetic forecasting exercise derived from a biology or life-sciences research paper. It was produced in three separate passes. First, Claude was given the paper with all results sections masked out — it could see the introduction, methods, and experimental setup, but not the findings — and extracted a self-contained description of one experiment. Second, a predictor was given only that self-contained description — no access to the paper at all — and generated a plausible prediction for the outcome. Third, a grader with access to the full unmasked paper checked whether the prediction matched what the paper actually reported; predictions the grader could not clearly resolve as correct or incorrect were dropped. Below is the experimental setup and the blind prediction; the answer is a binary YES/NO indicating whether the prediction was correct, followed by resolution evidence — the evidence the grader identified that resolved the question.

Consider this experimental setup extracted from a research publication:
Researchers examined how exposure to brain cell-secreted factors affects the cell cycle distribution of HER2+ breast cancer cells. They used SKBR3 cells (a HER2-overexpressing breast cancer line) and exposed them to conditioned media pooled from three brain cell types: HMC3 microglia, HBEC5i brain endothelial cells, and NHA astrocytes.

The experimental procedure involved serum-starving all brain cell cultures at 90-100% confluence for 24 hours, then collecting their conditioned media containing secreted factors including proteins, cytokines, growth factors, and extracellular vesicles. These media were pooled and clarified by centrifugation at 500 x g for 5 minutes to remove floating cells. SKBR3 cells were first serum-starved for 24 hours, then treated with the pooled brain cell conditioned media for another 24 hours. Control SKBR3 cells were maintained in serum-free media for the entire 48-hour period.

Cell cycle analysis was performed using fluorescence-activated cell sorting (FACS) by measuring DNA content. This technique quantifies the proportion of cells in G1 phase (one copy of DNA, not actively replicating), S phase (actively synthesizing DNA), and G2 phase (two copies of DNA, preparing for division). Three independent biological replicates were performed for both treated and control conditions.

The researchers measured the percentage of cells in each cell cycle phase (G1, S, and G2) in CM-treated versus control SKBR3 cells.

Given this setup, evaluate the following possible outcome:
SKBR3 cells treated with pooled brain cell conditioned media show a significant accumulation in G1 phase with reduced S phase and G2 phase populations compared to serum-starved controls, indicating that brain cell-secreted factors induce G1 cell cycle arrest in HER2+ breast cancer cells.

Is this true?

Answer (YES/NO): NO